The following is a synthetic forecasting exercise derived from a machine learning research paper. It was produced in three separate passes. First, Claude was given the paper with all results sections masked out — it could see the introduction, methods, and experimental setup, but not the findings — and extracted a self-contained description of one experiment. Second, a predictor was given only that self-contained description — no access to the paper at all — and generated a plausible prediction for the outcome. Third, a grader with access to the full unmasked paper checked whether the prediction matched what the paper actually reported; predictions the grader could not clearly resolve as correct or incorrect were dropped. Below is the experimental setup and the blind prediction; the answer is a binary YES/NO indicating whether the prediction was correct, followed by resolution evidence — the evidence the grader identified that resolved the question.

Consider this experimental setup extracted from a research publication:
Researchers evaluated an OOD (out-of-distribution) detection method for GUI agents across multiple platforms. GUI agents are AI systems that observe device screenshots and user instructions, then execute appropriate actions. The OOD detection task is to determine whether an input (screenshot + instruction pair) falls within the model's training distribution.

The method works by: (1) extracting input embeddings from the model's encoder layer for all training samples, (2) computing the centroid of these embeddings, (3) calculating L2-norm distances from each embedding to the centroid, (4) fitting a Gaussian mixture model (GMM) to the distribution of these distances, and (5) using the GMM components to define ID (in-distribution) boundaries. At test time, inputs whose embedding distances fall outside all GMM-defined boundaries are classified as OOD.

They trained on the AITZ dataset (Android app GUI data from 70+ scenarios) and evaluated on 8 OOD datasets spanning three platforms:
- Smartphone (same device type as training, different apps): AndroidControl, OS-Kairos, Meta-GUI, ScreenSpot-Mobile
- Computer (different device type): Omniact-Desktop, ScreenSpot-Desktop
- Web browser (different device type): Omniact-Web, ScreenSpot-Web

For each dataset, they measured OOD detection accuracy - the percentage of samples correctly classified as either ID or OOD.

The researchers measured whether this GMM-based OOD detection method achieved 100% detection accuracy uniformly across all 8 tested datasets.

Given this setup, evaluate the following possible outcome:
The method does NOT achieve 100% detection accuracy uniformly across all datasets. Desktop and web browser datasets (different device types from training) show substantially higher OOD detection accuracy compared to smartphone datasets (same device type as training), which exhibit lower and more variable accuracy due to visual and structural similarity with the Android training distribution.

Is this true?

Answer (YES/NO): NO